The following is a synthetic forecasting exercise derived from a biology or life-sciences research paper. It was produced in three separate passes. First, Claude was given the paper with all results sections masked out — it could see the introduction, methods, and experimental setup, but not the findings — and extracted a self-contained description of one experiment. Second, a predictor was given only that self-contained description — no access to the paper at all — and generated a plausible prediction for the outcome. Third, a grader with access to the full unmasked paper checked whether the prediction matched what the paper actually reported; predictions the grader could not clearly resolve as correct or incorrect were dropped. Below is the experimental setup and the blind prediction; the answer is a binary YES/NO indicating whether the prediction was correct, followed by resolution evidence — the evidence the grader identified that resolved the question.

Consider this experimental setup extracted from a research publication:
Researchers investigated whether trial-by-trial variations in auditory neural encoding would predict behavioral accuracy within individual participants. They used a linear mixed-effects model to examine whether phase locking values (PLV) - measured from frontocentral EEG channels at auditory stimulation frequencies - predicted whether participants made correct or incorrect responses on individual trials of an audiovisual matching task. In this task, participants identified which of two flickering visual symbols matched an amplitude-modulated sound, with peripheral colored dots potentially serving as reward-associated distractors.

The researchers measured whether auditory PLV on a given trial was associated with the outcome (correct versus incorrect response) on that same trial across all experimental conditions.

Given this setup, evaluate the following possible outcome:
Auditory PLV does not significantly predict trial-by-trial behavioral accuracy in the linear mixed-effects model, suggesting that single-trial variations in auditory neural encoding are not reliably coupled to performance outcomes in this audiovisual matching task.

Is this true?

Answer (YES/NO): NO